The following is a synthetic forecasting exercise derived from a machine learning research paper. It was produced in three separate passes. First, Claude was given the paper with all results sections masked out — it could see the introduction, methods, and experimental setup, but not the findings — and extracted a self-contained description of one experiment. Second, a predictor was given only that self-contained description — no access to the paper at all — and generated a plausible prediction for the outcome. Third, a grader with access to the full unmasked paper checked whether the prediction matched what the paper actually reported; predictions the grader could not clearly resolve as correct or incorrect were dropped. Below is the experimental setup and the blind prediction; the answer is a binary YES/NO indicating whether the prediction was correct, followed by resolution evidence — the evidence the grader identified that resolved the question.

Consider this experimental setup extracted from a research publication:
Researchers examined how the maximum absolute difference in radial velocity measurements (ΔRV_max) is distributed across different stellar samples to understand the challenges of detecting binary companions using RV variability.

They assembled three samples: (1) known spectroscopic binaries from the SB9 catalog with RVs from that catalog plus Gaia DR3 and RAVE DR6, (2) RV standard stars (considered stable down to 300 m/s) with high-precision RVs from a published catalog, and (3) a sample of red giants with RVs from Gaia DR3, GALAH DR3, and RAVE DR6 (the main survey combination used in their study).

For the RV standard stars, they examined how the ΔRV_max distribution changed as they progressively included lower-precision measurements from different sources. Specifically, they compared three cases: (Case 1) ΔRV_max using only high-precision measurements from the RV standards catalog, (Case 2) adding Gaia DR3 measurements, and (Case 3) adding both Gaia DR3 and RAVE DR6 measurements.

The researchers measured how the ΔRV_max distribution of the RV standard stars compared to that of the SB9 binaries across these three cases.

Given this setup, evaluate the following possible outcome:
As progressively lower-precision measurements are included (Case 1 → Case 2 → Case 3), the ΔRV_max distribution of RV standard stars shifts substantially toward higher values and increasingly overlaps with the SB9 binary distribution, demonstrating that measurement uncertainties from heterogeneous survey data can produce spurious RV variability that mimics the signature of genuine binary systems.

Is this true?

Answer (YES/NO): YES